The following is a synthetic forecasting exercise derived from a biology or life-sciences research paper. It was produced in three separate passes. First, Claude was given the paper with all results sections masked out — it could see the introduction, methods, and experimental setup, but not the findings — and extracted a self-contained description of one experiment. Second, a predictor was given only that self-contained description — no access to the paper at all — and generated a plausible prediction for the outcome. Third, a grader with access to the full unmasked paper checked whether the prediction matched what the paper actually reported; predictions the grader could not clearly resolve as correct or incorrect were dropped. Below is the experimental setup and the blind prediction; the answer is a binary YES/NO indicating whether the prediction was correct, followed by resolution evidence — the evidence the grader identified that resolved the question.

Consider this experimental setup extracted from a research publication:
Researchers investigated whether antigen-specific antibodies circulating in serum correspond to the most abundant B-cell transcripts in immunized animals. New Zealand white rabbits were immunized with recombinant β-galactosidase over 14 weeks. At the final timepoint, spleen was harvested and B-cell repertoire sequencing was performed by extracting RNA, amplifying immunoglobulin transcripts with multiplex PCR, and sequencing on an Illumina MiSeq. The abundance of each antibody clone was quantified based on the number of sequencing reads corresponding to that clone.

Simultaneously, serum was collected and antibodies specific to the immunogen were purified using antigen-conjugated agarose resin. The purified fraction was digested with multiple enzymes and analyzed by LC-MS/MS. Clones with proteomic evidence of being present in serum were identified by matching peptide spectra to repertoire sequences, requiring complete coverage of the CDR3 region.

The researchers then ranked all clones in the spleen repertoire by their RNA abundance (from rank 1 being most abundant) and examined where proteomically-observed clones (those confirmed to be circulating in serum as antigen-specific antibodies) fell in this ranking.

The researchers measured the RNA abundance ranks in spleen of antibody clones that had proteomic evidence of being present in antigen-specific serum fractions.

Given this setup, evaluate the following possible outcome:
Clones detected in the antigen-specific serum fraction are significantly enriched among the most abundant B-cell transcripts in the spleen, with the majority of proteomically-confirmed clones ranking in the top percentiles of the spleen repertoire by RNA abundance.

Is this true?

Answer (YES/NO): NO